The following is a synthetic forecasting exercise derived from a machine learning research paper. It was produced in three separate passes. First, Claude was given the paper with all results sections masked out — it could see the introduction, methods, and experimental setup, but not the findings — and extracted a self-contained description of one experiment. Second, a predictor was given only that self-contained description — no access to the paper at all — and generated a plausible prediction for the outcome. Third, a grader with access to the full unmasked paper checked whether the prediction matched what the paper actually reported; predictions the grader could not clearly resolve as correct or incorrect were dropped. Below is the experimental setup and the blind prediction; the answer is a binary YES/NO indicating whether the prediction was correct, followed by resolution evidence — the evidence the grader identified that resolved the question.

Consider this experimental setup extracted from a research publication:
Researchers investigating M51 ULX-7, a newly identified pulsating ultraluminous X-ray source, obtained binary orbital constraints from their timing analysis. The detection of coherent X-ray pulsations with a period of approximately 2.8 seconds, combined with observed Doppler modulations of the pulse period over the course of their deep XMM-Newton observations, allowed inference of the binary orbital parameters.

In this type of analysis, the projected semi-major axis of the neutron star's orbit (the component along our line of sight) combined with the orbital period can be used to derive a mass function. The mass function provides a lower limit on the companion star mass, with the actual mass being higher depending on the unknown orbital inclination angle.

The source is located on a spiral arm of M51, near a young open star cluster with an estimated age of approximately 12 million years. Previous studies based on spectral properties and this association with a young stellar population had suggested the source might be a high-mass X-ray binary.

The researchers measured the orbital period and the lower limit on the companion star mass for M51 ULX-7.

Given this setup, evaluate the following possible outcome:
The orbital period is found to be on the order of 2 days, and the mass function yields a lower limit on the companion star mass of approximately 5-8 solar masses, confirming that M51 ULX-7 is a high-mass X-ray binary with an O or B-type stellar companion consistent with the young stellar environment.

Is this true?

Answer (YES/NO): NO